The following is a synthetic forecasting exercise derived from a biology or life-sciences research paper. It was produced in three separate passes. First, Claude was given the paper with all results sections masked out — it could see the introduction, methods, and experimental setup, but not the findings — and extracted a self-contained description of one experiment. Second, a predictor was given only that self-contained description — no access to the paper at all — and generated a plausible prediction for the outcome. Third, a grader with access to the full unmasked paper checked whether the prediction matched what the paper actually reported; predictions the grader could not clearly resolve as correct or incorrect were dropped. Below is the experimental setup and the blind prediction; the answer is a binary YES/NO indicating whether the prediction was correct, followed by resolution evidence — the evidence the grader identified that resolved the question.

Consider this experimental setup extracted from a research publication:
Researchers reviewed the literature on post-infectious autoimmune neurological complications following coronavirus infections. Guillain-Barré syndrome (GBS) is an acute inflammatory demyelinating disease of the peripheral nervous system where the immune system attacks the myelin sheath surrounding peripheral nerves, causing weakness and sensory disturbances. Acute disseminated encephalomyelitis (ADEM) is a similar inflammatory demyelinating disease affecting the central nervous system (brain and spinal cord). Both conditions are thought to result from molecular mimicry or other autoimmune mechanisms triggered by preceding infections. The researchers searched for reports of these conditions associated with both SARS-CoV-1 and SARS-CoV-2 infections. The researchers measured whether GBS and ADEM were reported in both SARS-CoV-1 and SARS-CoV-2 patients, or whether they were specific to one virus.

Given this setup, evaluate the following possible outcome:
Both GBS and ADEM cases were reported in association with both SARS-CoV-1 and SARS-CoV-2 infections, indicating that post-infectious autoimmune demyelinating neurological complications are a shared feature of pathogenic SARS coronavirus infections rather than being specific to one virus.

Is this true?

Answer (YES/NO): NO